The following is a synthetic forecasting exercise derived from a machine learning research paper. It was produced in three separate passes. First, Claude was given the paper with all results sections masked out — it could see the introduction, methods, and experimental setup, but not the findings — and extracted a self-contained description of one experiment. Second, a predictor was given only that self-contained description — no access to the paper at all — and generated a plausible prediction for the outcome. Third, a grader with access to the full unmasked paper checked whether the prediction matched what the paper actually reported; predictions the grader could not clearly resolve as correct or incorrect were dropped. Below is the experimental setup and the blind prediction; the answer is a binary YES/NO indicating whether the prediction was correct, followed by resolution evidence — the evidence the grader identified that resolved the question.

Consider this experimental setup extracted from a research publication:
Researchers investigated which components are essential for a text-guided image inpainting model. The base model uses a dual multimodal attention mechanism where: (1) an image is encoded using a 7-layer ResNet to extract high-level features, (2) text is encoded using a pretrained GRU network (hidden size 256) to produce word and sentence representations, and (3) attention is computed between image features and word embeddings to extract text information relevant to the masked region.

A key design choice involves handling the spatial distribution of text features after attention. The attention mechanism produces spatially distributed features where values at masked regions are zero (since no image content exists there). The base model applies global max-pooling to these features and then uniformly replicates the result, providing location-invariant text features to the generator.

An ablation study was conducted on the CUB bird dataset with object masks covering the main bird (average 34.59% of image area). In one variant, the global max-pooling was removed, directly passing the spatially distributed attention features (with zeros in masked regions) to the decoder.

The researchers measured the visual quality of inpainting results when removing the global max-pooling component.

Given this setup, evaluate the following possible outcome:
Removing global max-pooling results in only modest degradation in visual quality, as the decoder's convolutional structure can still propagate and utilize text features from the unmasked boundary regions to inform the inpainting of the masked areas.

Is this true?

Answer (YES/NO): YES